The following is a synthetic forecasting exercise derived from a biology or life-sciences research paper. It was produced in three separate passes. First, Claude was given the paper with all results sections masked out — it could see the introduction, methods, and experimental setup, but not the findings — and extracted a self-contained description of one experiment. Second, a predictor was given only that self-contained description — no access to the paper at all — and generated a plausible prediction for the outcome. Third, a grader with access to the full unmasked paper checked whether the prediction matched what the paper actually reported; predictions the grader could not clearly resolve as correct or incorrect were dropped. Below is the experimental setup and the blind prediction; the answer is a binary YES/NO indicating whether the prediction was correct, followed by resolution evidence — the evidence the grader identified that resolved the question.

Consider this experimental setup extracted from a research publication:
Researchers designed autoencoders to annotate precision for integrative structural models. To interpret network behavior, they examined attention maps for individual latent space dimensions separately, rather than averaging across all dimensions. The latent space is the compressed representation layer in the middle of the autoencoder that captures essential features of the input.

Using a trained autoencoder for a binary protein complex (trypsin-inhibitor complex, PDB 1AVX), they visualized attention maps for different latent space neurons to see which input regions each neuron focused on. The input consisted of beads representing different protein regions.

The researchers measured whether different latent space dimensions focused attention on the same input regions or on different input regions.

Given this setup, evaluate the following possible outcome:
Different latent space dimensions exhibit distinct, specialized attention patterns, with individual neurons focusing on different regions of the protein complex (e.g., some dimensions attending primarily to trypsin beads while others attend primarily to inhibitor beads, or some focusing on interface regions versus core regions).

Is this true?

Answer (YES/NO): YES